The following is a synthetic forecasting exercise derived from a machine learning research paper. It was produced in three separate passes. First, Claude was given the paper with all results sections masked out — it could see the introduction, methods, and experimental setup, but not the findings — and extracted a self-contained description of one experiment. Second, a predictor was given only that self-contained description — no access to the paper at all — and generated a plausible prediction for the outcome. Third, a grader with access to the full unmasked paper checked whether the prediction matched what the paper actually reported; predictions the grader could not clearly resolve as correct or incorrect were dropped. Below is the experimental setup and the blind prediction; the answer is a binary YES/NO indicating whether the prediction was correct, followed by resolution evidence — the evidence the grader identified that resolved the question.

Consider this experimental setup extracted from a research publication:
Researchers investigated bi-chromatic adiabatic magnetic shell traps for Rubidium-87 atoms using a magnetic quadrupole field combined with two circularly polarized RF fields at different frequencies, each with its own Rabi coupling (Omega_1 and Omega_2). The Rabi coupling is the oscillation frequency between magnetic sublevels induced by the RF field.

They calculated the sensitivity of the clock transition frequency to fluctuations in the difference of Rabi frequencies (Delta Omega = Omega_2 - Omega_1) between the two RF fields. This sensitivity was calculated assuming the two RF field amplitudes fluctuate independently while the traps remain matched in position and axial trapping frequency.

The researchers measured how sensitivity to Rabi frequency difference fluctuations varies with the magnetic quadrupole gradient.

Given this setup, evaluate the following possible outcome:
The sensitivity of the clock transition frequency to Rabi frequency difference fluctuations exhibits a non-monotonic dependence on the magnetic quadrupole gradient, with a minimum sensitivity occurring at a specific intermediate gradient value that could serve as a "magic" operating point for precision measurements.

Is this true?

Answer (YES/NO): NO